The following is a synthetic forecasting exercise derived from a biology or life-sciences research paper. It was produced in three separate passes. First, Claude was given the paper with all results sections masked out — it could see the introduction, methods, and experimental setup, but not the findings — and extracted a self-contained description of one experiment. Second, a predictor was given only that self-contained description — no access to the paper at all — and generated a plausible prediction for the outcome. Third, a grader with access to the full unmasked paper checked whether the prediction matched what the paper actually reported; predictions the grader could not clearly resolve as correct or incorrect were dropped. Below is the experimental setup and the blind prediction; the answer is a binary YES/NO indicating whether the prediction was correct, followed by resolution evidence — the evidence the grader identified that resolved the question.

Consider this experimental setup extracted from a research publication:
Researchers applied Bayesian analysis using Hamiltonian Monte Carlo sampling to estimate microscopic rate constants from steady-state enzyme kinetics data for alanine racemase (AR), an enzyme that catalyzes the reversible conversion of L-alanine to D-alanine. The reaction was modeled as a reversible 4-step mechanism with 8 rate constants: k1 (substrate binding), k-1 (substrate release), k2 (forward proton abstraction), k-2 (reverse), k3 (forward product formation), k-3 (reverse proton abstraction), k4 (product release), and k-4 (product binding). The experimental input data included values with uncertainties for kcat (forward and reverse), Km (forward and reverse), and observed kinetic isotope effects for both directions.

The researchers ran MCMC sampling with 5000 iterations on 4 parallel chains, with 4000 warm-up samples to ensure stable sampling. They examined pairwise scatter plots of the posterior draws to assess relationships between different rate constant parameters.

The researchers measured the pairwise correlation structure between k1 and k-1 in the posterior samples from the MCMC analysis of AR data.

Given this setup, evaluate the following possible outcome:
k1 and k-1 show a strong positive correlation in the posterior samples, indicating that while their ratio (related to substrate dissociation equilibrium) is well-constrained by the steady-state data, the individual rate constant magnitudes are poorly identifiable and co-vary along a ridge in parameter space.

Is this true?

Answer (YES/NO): YES